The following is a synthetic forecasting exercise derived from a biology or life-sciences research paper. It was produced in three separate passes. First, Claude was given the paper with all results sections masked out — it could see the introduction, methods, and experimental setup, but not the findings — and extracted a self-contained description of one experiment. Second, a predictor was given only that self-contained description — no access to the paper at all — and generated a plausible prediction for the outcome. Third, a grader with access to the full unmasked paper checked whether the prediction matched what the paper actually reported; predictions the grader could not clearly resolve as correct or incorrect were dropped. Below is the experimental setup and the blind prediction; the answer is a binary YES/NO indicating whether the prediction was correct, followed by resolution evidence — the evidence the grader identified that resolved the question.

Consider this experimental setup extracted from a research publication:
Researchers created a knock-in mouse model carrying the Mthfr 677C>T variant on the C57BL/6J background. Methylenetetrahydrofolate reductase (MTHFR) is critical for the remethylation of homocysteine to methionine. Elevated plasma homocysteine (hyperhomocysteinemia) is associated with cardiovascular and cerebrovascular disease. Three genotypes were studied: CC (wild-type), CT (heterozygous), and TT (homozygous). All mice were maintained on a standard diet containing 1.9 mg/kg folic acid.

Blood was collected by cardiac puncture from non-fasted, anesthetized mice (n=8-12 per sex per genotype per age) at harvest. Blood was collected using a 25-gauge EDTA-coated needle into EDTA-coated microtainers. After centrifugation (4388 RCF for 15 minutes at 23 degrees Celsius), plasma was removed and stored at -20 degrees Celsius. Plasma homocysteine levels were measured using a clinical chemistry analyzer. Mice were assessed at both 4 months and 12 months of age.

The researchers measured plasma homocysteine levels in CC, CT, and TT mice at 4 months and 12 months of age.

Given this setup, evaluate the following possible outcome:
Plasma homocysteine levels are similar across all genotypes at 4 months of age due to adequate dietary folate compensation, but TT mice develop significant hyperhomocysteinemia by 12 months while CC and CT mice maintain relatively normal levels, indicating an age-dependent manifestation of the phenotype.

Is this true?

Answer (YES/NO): NO